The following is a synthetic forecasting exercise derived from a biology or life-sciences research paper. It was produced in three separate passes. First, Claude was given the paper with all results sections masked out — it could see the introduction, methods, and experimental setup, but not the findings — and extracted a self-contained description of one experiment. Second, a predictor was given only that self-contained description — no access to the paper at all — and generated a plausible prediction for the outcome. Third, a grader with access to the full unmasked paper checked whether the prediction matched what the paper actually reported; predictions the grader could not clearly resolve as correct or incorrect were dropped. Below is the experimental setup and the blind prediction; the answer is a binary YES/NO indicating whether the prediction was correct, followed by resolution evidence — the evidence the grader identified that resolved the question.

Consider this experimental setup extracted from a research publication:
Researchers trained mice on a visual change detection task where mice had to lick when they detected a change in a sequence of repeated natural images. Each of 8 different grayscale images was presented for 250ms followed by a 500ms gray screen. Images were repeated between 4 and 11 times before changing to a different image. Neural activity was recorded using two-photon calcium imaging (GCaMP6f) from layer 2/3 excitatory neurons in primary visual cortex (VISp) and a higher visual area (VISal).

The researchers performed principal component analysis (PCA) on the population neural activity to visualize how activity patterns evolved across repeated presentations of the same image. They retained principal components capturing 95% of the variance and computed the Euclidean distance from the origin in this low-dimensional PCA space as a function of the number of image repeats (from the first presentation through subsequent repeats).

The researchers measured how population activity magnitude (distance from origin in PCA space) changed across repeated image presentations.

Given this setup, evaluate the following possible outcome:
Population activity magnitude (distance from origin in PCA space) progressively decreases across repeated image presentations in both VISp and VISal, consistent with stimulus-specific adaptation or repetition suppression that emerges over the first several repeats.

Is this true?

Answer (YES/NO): YES